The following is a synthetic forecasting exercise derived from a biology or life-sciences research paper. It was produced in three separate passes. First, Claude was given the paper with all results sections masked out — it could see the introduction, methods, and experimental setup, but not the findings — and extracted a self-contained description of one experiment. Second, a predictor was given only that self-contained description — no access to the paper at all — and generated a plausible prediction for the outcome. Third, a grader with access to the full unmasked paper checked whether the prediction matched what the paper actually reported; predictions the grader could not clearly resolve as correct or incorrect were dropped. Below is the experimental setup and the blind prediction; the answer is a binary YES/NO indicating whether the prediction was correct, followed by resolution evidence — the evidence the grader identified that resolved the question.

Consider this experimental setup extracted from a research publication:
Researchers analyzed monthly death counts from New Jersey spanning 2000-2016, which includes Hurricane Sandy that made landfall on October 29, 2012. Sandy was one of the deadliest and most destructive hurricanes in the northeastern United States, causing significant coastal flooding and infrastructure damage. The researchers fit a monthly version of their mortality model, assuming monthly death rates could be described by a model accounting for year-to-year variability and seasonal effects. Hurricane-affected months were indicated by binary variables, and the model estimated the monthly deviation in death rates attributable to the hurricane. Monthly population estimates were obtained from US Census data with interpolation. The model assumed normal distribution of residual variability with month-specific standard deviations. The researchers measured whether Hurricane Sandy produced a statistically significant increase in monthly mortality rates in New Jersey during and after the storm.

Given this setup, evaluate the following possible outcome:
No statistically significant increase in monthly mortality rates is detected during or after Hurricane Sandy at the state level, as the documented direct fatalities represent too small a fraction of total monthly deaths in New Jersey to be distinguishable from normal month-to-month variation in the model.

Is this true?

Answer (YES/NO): YES